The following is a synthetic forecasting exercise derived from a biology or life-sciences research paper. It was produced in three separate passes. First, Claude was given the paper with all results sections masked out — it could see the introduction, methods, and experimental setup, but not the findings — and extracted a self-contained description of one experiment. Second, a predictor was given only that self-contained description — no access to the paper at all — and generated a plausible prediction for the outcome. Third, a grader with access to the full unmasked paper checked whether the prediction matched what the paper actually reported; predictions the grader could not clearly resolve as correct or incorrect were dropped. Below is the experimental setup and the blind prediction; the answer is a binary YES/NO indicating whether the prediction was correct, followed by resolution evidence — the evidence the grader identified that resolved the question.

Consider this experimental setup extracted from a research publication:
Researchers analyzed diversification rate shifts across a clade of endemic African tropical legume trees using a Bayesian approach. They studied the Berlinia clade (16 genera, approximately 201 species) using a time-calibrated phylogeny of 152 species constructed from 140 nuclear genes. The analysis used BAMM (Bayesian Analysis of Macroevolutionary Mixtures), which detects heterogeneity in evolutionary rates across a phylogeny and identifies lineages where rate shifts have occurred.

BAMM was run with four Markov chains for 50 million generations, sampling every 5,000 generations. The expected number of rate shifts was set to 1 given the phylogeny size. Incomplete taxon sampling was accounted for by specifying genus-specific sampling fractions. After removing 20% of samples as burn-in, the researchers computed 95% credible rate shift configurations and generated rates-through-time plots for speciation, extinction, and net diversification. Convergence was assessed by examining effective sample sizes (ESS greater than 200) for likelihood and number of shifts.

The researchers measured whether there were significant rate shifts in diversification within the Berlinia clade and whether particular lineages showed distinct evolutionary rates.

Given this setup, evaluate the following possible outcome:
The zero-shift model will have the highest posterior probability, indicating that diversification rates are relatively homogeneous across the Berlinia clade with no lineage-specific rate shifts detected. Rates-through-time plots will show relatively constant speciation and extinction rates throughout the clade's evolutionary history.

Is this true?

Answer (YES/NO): NO